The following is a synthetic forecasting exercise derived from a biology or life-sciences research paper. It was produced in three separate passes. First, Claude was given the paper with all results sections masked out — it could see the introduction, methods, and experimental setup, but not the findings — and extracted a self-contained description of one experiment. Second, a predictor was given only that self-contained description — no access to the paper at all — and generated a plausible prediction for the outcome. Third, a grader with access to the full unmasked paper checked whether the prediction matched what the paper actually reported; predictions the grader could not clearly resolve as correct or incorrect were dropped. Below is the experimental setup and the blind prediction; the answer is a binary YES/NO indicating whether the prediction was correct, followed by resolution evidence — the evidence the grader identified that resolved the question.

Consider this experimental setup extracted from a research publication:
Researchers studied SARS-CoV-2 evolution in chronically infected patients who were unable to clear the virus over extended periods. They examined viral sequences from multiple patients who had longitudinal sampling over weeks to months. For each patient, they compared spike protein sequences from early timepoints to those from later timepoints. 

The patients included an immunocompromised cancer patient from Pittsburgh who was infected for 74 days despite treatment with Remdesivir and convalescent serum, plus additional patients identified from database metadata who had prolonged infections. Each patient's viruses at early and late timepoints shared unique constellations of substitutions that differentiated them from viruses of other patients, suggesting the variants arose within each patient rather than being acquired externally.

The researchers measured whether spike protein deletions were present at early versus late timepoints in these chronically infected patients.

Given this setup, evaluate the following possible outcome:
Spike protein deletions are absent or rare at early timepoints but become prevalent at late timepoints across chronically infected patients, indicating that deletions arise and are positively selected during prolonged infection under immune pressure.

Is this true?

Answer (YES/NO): YES